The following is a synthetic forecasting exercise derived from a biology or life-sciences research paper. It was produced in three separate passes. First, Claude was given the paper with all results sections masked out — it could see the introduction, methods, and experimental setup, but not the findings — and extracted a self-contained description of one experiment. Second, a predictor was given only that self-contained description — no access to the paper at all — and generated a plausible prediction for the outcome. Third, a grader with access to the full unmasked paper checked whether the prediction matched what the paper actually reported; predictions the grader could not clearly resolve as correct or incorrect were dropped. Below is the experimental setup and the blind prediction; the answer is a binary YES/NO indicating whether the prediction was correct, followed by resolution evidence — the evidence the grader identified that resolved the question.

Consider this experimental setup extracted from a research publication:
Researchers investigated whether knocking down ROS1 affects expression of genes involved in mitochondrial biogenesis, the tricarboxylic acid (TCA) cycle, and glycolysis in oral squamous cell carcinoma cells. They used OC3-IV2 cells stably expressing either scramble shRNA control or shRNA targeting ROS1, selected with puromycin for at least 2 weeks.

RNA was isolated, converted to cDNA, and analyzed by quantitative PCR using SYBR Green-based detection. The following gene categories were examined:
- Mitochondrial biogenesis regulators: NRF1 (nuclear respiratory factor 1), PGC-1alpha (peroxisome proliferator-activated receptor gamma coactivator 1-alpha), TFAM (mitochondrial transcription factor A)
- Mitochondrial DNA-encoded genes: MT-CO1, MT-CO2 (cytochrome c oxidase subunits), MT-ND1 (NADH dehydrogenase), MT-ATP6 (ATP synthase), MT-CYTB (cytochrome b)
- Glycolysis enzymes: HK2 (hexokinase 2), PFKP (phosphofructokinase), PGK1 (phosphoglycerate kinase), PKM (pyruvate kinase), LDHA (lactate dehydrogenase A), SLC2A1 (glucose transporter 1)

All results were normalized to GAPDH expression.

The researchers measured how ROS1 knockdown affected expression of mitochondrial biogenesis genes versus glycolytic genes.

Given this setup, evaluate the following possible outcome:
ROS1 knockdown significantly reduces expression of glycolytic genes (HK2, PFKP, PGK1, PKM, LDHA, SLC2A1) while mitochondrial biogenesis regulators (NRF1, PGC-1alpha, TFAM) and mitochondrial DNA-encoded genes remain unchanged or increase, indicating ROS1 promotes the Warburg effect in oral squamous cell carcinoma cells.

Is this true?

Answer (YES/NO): NO